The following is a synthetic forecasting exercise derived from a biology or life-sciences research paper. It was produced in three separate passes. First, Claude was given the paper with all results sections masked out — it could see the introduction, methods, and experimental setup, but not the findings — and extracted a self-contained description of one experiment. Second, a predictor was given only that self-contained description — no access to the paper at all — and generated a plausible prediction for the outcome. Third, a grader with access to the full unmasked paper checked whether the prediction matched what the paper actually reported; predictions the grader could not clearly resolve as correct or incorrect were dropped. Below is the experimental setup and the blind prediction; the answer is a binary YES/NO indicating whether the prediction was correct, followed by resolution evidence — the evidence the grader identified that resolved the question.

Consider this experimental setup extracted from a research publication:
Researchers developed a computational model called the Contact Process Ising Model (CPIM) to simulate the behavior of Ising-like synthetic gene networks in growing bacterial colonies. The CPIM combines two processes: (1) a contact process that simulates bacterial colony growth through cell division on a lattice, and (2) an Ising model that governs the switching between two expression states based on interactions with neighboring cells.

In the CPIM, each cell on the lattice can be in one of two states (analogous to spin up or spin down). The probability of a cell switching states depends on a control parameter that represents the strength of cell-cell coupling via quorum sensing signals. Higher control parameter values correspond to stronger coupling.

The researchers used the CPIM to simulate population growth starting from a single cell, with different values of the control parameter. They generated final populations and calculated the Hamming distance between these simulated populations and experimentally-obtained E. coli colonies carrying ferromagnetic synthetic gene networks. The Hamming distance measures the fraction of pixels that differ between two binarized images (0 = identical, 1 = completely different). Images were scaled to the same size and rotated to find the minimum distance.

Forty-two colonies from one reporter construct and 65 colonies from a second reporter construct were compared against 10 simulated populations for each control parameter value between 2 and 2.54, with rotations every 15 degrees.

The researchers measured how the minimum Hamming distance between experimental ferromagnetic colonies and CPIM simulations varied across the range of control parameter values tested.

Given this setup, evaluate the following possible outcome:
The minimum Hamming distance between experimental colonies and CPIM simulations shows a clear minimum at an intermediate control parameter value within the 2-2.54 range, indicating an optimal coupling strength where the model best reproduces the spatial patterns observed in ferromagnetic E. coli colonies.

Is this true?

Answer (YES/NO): YES